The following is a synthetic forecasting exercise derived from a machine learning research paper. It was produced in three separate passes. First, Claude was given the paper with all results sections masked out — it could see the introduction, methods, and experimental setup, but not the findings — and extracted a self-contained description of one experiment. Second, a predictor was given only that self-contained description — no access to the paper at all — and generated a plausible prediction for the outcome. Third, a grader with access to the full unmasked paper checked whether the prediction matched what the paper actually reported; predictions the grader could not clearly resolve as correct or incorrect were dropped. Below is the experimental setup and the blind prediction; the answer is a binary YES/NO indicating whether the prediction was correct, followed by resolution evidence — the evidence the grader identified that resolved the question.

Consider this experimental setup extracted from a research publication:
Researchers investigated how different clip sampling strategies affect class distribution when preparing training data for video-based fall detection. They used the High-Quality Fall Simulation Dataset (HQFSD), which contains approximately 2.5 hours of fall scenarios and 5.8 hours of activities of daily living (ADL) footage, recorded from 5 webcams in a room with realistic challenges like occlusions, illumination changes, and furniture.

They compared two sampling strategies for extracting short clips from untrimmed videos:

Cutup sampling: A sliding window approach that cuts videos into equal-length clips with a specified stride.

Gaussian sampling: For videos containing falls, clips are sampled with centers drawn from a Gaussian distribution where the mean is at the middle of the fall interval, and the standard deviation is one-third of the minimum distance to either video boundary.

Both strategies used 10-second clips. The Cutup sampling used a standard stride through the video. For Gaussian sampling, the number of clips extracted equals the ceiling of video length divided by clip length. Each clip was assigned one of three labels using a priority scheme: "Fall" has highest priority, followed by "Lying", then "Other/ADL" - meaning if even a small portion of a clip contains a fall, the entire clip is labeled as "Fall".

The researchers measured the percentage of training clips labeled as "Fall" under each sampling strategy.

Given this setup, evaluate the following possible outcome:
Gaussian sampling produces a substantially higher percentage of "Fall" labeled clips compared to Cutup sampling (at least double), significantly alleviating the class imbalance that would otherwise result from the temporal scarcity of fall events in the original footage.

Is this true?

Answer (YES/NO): YES